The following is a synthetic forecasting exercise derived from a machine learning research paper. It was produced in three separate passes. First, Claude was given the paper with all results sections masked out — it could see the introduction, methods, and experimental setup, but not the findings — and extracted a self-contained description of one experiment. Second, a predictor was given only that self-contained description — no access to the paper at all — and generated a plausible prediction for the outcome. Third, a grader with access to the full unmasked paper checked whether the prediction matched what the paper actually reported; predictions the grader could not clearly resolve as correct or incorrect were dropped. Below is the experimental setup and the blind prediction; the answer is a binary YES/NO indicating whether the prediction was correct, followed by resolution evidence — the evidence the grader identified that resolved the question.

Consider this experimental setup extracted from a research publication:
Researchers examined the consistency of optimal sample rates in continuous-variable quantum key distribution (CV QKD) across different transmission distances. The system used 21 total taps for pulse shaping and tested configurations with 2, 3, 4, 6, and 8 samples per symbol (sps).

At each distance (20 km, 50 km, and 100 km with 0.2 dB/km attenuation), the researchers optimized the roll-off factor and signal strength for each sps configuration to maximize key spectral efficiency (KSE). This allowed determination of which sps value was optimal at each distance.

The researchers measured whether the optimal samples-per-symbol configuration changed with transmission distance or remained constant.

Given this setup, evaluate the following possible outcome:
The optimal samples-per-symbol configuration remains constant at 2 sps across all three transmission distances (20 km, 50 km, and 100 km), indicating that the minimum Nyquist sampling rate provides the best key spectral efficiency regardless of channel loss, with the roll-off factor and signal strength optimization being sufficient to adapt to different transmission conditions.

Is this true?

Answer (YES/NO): NO